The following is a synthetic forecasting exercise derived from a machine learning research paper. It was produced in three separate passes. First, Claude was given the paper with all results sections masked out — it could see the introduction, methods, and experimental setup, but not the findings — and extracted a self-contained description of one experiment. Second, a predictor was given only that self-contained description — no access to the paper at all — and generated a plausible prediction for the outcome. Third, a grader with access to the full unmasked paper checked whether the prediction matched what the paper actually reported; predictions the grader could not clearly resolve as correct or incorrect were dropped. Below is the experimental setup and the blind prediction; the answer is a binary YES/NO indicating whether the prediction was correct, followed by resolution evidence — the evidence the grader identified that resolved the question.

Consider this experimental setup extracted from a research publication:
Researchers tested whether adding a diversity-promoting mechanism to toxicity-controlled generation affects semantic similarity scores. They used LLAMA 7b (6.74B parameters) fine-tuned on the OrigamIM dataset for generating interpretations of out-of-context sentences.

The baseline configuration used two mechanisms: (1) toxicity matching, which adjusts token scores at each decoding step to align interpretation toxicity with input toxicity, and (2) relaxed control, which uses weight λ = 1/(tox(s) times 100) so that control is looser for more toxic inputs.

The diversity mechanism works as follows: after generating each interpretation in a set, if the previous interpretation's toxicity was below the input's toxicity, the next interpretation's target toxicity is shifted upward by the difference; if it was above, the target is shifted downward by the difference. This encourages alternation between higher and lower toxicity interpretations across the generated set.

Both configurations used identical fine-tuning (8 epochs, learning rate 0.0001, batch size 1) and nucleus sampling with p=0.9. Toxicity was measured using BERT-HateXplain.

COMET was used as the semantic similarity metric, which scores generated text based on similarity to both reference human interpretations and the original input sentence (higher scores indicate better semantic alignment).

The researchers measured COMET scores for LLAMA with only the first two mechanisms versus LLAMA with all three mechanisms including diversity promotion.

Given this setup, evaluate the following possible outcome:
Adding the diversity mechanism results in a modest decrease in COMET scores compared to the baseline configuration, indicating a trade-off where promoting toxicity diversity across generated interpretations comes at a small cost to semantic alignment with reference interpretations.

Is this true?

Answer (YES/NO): NO